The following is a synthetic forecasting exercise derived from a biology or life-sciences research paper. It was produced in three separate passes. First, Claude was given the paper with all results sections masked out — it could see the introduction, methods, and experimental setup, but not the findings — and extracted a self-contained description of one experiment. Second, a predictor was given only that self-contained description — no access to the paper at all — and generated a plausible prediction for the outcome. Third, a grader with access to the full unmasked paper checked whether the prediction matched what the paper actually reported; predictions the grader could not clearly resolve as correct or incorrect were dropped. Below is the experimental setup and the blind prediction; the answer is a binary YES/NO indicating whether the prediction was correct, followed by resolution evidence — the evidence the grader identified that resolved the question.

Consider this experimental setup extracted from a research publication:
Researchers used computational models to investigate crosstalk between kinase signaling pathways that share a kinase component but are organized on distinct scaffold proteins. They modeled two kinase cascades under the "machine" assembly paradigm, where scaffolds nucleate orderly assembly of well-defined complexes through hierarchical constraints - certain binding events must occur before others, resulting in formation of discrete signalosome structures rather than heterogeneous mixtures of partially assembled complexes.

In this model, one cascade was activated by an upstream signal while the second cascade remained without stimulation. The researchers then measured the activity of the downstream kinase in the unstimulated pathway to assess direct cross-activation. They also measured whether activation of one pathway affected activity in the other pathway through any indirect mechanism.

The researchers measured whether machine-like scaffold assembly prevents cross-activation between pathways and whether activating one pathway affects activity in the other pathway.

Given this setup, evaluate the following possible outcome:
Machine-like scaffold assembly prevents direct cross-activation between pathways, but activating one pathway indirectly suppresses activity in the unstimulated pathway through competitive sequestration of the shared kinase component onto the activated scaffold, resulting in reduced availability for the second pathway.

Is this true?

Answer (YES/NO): NO